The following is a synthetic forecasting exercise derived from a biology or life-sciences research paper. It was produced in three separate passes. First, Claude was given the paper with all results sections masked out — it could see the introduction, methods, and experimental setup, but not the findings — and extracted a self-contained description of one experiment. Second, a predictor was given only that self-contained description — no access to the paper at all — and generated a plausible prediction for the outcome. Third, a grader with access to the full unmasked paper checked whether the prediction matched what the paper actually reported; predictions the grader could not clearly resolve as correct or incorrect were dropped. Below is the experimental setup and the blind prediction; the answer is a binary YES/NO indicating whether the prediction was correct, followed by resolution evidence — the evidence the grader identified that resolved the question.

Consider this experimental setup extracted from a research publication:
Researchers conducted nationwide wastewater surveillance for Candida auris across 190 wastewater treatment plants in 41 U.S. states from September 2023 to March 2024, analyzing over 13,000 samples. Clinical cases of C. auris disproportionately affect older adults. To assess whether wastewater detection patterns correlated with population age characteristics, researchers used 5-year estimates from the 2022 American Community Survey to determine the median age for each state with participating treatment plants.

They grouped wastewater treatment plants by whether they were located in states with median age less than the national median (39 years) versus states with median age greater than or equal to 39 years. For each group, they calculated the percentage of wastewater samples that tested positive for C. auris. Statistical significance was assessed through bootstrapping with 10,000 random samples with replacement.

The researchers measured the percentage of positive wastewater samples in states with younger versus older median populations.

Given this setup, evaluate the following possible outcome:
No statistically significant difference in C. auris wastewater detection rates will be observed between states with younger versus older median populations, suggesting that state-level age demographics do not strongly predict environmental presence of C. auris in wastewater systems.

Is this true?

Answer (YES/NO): NO